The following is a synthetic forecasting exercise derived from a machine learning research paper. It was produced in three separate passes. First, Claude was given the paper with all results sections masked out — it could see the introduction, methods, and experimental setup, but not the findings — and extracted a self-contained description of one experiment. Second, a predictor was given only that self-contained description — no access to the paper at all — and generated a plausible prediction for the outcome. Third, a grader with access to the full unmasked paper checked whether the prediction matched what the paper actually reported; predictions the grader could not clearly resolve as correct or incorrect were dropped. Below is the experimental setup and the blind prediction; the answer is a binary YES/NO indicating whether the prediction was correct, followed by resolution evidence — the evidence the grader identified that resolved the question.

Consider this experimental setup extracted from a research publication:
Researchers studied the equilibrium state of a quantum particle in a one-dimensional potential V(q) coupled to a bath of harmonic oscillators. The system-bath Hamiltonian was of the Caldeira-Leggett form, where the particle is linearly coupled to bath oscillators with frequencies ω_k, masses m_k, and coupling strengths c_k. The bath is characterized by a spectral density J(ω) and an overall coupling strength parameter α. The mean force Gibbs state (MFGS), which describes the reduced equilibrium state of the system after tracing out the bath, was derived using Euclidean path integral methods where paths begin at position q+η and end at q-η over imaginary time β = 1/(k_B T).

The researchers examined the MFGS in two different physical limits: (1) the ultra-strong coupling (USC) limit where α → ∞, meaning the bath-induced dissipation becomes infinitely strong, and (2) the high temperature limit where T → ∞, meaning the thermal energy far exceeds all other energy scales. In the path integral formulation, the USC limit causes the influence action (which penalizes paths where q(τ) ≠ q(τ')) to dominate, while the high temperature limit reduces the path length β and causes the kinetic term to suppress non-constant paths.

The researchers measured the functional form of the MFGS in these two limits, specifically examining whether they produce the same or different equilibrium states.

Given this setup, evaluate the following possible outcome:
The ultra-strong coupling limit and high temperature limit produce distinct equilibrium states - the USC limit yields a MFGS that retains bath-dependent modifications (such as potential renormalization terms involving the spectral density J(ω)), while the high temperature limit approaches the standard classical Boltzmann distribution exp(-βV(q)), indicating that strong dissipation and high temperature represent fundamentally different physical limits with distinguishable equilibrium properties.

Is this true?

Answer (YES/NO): NO